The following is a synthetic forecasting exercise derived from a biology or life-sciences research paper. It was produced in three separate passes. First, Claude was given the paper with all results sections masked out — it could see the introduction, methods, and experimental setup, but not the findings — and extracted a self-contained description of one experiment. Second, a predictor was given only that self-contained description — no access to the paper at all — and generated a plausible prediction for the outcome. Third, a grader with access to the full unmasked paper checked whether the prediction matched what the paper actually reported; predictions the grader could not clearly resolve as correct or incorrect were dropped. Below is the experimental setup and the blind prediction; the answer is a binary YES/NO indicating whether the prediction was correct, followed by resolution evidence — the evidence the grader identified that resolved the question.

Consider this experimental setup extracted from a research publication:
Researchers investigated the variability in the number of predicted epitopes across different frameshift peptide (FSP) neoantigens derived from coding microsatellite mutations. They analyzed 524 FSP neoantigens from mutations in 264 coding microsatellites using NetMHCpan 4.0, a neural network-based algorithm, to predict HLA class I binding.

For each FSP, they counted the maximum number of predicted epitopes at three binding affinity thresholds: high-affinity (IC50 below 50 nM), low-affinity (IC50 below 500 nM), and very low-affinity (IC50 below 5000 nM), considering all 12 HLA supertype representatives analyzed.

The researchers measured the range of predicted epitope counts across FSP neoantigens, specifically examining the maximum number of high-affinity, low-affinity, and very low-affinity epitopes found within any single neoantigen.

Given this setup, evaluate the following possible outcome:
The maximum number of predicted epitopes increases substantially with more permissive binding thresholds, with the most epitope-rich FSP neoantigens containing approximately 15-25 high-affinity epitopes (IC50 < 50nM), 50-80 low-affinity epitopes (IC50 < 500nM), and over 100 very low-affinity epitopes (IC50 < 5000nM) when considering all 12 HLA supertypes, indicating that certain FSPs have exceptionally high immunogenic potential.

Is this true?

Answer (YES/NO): NO